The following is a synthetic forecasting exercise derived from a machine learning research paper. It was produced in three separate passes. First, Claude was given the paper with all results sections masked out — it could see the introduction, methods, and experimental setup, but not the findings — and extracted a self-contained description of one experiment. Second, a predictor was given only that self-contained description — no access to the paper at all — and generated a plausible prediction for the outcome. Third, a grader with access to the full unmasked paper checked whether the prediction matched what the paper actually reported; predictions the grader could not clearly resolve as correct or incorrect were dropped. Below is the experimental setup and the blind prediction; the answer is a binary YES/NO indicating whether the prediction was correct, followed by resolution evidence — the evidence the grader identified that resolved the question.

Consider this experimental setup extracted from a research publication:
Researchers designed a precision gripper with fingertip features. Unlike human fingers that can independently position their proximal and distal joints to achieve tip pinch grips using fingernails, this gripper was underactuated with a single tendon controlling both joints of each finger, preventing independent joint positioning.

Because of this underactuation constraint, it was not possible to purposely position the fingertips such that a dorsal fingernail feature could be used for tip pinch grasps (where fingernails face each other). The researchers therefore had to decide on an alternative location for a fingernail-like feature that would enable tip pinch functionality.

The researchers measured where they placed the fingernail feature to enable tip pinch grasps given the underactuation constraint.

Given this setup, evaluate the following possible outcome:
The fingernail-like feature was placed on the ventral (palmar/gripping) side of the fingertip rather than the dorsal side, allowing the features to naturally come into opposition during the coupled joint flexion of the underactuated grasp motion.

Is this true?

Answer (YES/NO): NO